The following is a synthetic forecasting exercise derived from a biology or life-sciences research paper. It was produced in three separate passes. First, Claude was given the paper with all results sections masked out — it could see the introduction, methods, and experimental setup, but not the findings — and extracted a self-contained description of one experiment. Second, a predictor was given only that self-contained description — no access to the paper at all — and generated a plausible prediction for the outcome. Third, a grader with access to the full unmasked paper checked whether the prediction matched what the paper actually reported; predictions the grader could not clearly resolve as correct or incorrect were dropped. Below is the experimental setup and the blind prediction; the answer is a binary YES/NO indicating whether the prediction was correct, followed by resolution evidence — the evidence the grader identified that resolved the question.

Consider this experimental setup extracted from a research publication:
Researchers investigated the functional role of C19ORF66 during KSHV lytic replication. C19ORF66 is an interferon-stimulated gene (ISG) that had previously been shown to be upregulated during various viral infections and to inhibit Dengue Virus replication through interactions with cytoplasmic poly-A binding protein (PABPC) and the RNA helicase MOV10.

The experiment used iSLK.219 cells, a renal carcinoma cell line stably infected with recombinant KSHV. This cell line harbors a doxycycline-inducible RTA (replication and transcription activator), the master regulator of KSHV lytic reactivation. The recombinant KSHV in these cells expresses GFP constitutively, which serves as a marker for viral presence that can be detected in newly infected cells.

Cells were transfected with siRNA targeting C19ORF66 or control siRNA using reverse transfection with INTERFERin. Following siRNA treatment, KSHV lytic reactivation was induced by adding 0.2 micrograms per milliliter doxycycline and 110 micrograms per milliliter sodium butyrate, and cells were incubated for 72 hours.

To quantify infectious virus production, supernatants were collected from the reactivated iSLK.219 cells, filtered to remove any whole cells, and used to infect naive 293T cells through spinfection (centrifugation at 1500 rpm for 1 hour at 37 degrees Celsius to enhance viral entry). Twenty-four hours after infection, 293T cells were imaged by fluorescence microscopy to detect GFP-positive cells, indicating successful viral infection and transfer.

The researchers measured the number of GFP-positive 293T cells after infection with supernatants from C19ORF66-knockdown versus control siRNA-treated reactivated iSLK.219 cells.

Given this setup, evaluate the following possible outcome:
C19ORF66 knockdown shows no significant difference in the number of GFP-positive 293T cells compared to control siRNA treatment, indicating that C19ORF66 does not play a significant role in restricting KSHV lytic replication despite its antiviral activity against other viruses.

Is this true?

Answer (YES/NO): NO